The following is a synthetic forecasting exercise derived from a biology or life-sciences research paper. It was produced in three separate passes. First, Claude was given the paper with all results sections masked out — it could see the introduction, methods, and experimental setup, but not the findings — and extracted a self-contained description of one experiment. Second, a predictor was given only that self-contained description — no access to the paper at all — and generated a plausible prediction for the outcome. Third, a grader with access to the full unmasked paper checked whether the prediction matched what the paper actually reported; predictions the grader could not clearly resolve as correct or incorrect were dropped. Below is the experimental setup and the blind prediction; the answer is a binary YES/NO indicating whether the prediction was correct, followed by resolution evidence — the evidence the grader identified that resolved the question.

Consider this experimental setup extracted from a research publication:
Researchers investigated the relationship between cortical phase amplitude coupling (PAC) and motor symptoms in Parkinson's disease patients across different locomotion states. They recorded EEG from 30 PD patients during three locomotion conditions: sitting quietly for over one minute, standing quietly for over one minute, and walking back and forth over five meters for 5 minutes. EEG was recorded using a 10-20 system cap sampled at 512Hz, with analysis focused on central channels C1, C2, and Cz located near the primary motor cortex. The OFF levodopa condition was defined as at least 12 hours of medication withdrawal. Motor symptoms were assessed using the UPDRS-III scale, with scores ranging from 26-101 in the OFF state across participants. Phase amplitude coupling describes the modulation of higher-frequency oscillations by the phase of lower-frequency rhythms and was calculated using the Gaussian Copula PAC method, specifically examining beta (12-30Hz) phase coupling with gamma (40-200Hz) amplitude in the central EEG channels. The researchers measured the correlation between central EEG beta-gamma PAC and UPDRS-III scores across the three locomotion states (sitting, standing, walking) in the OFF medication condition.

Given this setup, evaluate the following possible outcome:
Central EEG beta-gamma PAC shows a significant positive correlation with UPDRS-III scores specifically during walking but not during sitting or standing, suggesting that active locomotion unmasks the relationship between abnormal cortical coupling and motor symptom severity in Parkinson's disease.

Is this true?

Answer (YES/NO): NO